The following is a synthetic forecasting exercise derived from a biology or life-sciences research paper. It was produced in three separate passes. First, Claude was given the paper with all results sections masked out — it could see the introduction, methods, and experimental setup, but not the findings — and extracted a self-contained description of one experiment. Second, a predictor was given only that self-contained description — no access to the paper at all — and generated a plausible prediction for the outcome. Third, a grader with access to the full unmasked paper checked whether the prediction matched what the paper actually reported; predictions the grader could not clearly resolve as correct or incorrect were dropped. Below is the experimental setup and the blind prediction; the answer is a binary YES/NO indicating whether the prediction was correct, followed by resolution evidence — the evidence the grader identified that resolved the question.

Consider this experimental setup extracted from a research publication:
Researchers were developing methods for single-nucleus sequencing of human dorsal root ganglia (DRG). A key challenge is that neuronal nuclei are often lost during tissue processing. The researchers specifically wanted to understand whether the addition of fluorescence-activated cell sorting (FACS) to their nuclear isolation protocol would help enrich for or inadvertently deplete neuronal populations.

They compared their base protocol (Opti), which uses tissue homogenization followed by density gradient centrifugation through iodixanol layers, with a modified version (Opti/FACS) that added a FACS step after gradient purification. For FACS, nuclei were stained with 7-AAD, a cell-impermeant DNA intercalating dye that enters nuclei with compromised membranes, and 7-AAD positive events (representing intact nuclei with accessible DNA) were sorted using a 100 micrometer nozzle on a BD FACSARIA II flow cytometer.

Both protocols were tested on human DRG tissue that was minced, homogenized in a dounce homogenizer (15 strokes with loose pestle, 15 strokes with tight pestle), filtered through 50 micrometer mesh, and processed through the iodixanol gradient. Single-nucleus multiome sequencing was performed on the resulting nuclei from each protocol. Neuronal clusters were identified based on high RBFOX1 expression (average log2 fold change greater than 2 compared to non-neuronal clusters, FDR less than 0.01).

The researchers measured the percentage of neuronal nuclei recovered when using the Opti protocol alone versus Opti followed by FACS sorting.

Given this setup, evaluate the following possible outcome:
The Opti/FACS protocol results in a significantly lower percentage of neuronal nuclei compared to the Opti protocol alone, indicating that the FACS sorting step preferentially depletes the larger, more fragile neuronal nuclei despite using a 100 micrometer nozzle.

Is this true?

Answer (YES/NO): YES